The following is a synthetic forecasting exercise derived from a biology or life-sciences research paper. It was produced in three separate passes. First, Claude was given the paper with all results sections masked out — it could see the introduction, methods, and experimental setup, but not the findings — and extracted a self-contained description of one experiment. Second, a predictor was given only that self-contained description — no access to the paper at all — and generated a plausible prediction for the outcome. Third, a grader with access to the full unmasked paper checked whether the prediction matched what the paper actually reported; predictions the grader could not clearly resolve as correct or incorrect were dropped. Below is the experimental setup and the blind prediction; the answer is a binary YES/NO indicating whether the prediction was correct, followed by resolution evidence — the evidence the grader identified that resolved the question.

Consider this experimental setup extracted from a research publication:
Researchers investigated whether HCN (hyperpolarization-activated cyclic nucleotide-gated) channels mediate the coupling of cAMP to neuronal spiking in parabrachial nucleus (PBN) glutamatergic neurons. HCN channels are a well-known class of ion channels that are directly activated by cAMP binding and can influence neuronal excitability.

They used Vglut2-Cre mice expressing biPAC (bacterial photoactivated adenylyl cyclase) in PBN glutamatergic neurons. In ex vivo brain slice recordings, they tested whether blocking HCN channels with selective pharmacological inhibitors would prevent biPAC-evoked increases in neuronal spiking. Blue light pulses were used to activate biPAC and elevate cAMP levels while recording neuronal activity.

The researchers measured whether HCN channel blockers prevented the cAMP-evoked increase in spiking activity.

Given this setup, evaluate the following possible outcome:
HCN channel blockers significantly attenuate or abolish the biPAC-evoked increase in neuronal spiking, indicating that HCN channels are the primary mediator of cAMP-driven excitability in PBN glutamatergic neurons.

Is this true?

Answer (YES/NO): NO